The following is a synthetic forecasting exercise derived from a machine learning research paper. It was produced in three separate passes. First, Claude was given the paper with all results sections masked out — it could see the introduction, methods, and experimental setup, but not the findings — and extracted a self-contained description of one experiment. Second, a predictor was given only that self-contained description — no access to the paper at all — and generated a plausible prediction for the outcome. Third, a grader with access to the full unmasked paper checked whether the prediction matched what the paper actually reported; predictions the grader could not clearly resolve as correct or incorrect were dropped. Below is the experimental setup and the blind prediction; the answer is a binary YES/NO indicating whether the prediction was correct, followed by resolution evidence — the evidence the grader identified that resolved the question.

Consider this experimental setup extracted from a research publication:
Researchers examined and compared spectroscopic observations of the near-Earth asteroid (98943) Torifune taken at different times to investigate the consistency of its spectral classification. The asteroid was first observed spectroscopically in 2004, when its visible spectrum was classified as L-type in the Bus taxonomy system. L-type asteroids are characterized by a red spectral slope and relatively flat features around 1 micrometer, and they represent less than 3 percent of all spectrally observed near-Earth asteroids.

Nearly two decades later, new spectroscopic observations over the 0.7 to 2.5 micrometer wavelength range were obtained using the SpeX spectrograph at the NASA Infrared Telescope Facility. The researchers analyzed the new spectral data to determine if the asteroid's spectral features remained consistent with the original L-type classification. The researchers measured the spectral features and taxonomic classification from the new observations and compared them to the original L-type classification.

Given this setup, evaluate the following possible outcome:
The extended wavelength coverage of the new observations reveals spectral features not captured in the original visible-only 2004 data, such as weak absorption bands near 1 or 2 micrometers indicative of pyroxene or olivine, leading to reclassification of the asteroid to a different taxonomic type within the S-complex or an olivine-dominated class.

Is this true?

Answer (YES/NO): NO